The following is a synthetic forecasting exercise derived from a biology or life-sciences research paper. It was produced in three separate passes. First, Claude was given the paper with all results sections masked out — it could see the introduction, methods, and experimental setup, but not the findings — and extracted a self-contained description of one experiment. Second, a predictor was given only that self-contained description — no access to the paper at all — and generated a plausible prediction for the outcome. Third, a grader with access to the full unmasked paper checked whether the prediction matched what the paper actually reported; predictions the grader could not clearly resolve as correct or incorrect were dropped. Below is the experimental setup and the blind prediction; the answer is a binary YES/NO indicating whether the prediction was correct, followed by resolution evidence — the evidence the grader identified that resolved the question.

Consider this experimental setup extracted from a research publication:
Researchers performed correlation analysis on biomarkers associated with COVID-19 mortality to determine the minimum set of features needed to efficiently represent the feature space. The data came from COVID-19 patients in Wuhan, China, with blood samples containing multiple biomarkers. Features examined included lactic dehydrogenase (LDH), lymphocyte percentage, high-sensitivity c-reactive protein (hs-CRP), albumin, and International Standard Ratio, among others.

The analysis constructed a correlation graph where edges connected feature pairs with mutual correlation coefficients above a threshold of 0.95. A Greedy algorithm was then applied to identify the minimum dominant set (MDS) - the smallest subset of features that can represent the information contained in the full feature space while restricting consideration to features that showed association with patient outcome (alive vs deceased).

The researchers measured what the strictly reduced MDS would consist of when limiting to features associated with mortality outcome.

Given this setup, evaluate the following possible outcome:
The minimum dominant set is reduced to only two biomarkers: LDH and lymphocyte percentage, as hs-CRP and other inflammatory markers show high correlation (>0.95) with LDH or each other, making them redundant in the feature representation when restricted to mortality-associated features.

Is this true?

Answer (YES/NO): NO